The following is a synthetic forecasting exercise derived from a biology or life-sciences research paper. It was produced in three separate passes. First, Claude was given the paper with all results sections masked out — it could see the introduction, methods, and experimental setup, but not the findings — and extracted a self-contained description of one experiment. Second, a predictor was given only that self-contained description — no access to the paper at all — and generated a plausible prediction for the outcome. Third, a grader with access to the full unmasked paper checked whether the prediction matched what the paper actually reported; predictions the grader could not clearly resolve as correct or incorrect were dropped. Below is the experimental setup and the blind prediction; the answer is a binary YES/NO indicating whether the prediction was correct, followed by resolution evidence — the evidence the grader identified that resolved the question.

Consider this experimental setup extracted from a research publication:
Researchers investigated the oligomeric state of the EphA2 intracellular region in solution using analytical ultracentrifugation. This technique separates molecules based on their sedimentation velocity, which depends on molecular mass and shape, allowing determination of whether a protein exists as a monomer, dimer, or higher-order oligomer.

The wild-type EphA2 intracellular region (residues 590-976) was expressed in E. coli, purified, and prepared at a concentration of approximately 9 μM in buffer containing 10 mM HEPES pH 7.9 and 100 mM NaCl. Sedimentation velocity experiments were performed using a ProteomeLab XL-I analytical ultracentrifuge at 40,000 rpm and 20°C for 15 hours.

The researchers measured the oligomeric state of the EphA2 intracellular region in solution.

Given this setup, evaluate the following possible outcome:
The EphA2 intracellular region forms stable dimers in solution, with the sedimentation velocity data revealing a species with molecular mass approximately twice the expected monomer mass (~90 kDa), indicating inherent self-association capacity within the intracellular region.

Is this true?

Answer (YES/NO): NO